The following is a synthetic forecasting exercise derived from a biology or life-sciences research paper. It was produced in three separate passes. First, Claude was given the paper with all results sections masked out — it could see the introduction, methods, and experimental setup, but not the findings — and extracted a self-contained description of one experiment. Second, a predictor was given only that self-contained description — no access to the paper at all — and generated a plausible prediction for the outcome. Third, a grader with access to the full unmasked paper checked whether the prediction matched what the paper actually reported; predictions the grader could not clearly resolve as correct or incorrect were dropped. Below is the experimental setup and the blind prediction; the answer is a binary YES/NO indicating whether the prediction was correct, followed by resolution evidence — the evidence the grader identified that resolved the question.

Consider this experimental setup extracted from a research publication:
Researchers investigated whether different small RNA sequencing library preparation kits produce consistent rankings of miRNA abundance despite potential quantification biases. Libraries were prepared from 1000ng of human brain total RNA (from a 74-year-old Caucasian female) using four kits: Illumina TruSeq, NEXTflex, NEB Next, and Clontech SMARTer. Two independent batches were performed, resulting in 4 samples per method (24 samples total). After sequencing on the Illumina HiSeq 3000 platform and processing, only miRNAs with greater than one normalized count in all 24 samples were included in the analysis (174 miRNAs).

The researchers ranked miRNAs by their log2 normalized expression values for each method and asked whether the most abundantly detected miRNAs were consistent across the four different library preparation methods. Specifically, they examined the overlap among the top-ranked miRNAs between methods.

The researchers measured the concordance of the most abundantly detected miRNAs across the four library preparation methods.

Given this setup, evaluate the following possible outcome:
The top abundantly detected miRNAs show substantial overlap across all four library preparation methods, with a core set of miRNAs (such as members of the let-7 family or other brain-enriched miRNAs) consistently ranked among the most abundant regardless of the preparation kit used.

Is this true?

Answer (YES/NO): NO